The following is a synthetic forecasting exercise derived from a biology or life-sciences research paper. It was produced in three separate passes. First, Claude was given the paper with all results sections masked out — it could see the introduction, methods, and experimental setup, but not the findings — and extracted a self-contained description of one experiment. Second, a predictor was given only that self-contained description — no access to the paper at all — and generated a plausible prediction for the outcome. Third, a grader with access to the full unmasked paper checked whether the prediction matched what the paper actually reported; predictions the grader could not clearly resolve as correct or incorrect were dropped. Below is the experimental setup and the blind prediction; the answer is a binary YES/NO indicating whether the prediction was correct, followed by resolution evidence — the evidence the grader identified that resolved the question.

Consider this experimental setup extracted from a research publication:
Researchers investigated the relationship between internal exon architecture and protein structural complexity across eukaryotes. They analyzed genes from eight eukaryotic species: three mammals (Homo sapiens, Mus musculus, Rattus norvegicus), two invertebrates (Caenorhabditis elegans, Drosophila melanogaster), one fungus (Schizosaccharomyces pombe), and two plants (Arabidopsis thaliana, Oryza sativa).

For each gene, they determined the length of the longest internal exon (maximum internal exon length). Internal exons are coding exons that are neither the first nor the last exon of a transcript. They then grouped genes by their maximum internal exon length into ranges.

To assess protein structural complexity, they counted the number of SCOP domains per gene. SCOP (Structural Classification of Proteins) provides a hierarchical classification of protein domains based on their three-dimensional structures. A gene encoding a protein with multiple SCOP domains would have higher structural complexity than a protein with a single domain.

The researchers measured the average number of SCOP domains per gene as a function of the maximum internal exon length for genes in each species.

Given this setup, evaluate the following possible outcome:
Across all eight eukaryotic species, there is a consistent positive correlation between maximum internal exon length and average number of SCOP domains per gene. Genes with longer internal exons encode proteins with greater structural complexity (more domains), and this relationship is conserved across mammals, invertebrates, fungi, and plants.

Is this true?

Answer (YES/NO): YES